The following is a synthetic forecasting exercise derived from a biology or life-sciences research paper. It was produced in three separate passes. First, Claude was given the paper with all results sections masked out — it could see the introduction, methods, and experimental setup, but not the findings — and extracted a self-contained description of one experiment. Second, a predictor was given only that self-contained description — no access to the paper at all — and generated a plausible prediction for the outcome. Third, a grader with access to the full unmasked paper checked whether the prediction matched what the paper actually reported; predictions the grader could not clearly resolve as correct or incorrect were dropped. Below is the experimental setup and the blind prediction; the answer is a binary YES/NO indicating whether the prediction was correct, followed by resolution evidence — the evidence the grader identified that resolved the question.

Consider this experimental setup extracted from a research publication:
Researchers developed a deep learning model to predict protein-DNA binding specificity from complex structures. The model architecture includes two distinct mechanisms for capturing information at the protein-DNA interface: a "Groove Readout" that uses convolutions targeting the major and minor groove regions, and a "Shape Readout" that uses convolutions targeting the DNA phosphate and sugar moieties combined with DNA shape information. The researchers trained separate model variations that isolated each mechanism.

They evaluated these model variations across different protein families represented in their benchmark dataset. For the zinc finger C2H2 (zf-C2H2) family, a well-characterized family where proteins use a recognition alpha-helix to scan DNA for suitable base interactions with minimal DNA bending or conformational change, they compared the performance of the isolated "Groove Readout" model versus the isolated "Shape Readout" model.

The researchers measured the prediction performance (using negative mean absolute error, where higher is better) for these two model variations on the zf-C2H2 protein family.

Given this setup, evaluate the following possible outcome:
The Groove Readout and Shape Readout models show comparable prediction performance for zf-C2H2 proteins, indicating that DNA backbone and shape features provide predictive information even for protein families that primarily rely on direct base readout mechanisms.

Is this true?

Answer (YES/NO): NO